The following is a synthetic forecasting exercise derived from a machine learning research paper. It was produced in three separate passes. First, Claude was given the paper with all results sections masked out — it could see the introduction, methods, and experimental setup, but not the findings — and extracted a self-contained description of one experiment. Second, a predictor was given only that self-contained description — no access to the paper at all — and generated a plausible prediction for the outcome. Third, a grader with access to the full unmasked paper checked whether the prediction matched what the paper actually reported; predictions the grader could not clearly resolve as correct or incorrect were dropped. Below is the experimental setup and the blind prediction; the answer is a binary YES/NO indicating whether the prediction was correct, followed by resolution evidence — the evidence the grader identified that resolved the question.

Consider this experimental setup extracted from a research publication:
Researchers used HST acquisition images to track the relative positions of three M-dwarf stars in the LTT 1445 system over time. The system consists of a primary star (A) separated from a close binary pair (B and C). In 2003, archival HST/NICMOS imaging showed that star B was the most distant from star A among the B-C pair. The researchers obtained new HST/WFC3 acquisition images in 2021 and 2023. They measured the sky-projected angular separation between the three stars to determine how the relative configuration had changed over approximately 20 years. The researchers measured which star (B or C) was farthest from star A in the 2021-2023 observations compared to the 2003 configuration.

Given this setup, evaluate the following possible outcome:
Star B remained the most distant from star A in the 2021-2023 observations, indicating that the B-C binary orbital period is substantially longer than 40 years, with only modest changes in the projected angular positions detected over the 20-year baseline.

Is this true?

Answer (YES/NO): NO